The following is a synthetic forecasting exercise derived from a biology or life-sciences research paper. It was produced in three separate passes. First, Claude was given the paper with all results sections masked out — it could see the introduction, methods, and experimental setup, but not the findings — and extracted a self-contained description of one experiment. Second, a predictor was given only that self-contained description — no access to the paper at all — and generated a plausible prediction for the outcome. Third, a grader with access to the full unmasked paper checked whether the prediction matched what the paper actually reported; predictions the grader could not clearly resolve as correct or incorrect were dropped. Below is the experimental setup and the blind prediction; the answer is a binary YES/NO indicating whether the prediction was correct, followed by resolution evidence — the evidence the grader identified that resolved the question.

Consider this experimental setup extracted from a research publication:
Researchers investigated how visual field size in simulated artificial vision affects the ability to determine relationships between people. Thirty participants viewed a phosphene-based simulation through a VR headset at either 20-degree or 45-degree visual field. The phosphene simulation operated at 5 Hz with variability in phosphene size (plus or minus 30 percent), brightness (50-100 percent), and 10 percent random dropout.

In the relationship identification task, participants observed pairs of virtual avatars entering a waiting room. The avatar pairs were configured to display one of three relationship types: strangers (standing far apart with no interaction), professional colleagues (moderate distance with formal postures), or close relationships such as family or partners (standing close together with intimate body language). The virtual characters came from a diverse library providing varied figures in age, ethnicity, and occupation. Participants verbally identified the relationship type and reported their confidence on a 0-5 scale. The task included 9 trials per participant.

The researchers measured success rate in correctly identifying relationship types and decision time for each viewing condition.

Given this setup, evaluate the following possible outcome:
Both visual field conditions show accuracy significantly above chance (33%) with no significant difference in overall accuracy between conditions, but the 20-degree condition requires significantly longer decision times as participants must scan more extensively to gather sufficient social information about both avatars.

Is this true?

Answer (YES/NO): NO